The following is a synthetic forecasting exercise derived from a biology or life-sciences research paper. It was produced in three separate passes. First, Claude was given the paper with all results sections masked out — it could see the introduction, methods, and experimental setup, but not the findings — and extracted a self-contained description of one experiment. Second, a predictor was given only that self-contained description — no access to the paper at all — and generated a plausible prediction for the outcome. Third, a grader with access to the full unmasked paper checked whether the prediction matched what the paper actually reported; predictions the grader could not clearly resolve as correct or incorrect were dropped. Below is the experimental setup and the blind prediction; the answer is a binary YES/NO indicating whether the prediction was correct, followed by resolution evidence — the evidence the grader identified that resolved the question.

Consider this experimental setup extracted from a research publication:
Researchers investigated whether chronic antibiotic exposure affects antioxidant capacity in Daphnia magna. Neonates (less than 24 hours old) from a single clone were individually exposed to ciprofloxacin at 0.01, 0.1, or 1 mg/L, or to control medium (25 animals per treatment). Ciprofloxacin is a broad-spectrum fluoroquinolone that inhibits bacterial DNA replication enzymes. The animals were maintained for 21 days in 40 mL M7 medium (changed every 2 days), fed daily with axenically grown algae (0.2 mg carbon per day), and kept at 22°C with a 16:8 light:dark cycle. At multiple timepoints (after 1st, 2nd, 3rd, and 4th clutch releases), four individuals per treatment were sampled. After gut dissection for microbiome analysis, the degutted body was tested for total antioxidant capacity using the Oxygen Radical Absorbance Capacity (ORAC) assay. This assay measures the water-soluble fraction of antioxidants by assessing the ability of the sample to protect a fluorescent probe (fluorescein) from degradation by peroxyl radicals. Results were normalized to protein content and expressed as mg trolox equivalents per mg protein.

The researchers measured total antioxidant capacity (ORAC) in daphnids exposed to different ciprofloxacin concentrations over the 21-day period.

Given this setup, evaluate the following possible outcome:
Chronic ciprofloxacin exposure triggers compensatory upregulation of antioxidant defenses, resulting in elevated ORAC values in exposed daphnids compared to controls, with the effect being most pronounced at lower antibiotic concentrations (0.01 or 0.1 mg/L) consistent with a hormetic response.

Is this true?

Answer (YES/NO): YES